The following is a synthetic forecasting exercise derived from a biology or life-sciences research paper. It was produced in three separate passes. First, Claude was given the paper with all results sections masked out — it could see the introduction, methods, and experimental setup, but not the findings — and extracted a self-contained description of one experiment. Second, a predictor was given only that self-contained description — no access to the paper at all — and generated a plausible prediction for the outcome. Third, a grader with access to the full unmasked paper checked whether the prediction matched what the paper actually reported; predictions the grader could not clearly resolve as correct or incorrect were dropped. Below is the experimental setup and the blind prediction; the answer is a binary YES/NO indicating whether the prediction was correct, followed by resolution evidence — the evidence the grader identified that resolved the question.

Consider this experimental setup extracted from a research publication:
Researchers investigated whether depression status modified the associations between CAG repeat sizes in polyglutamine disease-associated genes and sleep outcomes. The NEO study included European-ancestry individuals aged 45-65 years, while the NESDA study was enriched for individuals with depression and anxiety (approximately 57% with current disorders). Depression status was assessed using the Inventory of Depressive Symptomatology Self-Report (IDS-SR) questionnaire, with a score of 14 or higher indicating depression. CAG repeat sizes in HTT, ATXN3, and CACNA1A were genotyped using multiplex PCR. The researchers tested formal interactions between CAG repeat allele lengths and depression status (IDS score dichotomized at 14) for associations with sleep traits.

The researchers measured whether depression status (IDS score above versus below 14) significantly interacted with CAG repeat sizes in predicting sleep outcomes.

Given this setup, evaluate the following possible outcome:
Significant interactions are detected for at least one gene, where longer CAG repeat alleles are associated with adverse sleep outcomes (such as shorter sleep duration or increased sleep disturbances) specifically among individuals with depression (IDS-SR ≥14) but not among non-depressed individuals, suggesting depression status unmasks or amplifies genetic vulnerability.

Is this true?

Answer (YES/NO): YES